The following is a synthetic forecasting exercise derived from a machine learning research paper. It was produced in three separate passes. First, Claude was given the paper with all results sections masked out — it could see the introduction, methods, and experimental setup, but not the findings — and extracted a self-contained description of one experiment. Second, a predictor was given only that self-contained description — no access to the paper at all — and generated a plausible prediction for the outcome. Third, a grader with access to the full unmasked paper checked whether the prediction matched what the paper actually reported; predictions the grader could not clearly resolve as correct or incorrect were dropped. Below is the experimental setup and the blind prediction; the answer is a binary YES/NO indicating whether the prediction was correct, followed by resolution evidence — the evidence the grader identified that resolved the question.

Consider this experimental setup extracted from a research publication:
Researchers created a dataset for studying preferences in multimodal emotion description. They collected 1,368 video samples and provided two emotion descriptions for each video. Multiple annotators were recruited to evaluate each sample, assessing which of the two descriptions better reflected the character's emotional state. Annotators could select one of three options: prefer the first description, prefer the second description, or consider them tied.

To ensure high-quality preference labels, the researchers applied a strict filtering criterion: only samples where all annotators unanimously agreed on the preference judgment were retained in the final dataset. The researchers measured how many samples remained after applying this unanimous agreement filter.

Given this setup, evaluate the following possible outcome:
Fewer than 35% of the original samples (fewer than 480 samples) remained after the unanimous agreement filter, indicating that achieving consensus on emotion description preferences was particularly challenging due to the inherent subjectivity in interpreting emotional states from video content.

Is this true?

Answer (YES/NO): NO